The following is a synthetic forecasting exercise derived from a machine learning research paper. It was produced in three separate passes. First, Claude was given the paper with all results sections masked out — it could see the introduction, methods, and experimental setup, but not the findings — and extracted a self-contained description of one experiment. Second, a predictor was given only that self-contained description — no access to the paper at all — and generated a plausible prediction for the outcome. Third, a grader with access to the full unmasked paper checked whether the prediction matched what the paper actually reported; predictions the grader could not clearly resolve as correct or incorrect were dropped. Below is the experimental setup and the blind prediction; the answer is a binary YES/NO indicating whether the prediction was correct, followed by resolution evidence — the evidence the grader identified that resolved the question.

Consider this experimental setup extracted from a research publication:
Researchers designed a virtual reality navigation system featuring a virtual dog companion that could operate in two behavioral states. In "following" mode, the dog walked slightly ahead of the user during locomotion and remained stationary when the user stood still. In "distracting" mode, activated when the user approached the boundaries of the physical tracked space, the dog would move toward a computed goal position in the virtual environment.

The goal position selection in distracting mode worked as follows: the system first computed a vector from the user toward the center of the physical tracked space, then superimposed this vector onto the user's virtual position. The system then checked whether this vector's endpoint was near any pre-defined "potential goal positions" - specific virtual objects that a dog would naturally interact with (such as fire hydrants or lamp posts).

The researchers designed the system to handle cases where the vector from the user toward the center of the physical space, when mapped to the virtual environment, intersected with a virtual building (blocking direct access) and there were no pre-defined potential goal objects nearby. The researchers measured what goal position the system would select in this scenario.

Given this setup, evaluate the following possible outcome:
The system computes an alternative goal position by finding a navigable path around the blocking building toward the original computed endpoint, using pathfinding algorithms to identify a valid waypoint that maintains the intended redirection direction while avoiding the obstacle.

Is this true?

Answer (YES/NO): NO